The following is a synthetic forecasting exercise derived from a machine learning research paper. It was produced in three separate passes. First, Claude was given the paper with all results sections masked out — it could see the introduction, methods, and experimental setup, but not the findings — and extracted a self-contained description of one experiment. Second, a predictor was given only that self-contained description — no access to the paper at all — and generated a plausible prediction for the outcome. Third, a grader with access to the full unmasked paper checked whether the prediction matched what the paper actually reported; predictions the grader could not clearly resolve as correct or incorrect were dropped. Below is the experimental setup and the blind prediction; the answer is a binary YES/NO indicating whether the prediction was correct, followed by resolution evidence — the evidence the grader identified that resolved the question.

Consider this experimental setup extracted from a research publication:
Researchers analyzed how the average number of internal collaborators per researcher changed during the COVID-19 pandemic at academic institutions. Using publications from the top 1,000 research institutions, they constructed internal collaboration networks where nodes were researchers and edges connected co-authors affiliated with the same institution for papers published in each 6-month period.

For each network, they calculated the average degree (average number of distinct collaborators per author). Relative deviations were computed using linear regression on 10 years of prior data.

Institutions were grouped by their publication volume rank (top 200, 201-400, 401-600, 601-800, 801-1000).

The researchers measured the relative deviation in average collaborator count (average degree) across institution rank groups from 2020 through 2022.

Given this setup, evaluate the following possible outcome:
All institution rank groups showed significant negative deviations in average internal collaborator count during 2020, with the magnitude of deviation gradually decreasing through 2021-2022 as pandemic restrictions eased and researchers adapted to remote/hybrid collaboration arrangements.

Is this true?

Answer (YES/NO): NO